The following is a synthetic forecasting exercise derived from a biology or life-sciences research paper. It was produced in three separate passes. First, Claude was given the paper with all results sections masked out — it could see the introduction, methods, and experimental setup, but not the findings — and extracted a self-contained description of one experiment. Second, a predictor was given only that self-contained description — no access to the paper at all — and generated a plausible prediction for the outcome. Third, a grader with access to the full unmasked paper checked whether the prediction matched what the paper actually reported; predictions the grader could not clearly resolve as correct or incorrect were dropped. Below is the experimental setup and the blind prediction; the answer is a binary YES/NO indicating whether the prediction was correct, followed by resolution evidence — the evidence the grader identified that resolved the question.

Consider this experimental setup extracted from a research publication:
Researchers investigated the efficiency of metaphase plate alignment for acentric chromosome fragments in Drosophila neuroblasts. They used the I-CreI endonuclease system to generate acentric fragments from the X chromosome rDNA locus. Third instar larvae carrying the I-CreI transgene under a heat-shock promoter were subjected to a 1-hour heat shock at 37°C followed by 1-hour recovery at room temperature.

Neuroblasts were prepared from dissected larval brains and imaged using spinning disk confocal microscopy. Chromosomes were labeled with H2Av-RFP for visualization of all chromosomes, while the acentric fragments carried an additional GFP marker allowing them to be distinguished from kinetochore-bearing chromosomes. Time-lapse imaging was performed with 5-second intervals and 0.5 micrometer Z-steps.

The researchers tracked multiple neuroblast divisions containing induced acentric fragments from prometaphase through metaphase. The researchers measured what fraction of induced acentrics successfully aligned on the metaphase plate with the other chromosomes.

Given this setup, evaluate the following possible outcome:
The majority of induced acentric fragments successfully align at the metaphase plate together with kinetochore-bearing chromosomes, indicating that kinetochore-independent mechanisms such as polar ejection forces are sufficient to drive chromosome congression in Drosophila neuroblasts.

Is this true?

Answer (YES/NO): YES